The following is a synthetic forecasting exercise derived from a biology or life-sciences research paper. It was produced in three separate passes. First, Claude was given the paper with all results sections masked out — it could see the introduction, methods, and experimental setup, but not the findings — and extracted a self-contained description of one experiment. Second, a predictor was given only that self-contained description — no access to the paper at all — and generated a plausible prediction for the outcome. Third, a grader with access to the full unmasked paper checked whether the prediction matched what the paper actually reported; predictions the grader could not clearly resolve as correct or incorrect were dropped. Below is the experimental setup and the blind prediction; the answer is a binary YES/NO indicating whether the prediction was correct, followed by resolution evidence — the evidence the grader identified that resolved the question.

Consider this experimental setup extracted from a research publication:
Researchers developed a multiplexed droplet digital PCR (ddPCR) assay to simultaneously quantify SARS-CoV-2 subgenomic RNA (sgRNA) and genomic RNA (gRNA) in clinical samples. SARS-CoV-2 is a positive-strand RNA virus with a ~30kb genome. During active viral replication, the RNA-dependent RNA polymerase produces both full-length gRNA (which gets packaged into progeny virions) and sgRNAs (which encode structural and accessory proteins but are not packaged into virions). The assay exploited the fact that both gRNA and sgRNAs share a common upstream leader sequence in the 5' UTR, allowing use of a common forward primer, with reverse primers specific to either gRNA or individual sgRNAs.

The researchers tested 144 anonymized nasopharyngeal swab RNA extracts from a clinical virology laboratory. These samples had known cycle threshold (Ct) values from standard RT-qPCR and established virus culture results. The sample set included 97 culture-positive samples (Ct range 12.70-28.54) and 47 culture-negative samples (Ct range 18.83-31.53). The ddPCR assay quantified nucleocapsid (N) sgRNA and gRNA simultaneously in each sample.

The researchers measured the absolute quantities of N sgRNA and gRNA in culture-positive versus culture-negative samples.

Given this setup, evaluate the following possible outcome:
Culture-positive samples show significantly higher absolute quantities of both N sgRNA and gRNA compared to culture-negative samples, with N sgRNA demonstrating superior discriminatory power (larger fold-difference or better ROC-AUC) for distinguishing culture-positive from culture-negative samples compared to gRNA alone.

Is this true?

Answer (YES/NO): NO